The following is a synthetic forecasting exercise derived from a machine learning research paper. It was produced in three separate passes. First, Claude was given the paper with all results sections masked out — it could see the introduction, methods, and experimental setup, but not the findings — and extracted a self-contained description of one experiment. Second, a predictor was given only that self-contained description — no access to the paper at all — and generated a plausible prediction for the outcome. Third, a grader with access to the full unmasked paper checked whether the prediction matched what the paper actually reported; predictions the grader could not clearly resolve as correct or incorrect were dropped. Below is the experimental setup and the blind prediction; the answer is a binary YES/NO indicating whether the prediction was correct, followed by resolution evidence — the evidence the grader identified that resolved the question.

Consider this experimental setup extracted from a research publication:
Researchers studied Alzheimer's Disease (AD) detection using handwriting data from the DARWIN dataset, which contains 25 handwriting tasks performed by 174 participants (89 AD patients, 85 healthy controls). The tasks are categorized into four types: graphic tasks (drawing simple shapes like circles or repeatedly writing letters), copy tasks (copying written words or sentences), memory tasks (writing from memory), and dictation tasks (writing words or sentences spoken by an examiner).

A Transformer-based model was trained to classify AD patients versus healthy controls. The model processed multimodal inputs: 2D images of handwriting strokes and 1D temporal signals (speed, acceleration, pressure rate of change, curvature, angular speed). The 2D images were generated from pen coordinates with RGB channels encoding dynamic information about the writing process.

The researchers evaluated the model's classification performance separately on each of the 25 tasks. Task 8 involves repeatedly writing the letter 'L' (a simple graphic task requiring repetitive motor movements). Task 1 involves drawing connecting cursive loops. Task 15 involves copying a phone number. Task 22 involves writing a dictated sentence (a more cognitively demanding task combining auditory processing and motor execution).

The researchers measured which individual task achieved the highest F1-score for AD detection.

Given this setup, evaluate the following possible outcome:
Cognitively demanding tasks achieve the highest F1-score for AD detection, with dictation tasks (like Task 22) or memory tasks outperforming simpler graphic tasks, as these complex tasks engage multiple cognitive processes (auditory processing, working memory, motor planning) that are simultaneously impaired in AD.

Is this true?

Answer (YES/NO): NO